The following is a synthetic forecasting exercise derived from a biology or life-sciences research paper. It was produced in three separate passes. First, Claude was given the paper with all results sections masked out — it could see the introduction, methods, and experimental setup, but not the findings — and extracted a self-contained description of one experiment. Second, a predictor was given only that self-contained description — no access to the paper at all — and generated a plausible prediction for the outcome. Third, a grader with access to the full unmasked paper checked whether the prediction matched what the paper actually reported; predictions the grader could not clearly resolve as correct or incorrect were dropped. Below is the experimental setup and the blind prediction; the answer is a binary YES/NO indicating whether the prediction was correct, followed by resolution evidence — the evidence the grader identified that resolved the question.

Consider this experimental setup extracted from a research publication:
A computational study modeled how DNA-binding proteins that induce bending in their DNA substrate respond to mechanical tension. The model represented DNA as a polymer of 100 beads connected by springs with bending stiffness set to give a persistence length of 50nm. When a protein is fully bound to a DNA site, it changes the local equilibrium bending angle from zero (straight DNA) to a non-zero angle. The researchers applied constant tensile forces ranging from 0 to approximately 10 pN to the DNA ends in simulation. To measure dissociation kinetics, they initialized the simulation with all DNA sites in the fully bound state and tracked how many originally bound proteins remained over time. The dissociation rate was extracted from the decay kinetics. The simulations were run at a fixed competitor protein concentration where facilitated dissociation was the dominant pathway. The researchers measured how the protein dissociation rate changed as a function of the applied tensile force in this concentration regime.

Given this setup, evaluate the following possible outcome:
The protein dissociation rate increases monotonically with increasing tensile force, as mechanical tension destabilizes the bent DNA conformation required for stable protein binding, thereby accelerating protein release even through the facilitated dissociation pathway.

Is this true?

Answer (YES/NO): NO